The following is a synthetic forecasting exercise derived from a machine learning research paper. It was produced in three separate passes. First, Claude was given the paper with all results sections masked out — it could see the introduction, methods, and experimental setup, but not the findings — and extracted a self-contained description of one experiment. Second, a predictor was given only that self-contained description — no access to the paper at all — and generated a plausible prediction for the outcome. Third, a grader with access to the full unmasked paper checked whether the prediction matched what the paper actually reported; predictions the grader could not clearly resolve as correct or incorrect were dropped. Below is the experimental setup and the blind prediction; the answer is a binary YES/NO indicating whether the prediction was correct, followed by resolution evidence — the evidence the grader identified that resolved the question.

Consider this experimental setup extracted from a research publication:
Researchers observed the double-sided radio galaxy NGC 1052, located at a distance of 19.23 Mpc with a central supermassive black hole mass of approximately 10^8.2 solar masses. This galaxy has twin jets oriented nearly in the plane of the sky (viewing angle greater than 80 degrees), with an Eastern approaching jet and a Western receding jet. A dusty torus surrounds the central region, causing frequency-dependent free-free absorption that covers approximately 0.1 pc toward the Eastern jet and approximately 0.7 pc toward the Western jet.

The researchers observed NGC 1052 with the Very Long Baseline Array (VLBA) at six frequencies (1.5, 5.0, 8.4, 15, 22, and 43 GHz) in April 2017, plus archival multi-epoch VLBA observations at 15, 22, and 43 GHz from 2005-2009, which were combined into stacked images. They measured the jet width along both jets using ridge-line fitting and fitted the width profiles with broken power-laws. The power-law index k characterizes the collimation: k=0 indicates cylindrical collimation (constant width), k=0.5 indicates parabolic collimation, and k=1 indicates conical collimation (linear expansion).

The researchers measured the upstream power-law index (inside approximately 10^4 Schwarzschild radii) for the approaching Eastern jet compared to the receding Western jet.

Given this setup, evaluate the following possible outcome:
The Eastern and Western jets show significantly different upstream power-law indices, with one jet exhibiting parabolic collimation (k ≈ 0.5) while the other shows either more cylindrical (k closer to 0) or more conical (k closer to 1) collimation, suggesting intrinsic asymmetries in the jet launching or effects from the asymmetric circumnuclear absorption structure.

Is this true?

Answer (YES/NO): NO